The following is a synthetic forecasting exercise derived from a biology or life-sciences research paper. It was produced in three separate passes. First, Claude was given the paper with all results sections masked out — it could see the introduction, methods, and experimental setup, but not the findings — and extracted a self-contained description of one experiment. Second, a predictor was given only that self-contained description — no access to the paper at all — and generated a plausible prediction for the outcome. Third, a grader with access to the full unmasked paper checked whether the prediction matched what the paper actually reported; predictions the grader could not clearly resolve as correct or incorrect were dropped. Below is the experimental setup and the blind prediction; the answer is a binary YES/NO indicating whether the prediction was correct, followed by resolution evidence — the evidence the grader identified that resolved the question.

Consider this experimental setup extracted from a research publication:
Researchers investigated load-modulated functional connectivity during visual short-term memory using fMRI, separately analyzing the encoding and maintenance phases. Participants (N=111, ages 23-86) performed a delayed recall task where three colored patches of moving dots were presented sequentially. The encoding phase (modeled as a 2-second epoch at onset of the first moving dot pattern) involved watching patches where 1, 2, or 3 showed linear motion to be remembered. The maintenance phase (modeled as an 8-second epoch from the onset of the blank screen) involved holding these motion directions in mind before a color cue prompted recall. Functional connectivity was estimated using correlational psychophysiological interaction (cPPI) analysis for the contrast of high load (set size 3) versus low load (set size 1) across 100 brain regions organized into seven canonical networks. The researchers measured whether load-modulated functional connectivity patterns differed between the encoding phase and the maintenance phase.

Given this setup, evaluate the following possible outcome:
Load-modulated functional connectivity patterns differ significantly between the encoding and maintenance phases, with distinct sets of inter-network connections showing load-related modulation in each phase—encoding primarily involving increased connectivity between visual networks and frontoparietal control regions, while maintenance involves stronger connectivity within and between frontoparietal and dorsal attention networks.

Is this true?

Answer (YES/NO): NO